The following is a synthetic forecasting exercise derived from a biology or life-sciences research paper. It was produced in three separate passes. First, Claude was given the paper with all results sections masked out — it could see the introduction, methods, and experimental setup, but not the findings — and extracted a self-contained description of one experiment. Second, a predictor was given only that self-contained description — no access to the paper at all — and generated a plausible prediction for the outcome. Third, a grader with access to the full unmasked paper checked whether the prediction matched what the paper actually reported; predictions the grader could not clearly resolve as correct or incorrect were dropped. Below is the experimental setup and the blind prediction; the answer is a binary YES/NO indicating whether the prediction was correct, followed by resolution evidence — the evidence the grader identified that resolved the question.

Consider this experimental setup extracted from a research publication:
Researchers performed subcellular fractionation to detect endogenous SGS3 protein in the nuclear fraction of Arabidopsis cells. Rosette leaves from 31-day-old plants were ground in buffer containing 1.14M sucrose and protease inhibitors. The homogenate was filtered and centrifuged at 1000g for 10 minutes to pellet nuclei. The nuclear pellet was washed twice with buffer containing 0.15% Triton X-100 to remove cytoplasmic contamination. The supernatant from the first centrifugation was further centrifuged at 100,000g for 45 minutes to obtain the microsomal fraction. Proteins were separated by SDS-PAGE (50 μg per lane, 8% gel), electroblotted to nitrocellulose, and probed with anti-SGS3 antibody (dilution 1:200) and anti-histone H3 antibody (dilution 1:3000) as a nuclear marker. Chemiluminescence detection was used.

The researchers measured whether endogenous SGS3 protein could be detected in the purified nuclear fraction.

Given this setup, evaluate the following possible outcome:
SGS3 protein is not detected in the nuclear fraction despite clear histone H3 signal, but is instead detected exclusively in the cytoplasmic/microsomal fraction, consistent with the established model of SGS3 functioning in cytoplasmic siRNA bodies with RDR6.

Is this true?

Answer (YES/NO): NO